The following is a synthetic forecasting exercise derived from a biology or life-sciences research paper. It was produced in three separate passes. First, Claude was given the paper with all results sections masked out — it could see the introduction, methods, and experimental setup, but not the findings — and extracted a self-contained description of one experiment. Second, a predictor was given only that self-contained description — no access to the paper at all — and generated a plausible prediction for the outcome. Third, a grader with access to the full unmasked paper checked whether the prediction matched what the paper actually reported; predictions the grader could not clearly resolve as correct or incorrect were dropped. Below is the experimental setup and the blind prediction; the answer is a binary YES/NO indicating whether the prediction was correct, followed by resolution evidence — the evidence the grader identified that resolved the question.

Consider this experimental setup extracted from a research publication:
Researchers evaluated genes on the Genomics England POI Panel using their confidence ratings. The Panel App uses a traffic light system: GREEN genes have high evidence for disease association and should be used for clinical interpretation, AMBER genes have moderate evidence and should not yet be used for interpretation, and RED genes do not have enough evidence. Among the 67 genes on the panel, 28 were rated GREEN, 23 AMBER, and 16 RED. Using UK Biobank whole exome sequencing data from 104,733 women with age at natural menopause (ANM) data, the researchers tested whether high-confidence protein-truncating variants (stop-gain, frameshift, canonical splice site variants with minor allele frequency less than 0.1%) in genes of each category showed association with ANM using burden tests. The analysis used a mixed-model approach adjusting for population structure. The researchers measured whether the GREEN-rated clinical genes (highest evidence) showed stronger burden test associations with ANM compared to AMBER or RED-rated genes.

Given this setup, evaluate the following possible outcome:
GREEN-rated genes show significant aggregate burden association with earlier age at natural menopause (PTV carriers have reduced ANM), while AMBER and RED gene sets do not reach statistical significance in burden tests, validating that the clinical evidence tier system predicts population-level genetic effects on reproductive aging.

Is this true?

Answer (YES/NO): NO